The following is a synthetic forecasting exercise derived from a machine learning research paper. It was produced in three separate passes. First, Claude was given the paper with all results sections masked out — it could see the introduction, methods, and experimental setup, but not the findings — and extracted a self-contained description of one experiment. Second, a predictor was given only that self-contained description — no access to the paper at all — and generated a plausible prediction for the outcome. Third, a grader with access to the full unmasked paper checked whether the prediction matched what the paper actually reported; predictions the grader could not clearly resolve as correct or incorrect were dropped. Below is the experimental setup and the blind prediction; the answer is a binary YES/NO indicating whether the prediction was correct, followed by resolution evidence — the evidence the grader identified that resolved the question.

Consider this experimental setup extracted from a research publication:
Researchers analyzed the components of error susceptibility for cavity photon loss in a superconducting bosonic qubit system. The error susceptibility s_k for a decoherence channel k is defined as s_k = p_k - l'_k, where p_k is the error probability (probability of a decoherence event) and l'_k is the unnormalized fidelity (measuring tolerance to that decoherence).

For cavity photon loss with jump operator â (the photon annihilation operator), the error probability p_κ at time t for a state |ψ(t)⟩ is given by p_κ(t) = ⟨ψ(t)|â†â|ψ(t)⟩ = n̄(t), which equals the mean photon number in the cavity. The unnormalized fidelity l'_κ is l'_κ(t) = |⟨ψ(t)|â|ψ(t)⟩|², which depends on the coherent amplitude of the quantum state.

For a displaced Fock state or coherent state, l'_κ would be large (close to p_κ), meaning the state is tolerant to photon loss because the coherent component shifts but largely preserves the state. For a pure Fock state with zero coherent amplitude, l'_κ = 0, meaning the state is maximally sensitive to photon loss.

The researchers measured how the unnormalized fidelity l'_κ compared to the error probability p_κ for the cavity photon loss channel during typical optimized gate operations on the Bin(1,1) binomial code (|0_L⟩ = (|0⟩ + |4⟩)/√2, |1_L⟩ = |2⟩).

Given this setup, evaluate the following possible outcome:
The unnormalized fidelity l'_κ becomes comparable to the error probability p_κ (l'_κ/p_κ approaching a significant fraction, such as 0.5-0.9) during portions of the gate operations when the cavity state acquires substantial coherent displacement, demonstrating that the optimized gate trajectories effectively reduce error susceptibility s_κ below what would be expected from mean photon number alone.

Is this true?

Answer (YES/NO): NO